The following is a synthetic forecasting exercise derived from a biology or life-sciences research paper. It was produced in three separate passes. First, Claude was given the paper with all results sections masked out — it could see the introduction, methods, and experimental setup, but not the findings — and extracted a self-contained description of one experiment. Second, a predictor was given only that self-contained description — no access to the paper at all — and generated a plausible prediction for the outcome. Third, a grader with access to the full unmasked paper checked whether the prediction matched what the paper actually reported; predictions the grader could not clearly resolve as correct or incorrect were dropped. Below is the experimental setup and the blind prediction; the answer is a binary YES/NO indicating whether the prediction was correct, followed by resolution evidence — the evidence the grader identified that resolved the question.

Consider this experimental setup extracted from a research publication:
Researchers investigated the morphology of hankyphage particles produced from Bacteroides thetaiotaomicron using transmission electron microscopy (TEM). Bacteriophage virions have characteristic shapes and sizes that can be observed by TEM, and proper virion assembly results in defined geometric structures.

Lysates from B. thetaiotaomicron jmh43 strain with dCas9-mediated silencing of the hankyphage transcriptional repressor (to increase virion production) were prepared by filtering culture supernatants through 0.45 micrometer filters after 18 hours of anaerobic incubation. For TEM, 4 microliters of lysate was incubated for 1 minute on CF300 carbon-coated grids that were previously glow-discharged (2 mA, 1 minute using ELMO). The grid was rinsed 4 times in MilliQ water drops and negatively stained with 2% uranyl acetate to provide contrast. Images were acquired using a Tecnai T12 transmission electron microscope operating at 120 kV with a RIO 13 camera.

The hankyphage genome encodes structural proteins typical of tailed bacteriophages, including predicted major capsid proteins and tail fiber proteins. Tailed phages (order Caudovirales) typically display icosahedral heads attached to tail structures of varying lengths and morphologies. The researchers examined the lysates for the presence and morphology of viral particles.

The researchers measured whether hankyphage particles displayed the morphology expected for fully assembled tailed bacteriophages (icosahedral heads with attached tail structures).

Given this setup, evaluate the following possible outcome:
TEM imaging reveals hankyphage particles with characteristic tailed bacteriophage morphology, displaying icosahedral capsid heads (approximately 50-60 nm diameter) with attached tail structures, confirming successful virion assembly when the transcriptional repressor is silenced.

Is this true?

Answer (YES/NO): NO